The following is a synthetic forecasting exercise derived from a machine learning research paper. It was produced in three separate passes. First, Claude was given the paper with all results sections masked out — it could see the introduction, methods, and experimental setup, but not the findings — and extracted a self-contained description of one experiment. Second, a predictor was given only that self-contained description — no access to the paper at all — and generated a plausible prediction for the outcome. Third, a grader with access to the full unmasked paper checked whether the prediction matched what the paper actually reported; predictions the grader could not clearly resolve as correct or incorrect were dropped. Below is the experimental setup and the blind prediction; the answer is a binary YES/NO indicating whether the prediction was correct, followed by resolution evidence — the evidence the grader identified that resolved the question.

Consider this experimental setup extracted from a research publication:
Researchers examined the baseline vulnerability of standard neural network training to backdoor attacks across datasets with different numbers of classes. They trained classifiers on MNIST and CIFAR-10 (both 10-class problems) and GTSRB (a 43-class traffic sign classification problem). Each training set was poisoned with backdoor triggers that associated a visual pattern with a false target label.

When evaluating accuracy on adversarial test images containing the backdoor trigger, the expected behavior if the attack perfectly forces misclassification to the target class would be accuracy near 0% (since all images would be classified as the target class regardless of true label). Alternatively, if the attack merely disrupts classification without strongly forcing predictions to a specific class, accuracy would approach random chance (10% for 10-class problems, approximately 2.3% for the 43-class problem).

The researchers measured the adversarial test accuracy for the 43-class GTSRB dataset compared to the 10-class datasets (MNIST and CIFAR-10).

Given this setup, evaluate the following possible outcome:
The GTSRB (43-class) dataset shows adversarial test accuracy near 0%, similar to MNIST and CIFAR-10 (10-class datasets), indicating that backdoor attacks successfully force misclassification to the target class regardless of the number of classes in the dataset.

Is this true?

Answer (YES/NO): NO